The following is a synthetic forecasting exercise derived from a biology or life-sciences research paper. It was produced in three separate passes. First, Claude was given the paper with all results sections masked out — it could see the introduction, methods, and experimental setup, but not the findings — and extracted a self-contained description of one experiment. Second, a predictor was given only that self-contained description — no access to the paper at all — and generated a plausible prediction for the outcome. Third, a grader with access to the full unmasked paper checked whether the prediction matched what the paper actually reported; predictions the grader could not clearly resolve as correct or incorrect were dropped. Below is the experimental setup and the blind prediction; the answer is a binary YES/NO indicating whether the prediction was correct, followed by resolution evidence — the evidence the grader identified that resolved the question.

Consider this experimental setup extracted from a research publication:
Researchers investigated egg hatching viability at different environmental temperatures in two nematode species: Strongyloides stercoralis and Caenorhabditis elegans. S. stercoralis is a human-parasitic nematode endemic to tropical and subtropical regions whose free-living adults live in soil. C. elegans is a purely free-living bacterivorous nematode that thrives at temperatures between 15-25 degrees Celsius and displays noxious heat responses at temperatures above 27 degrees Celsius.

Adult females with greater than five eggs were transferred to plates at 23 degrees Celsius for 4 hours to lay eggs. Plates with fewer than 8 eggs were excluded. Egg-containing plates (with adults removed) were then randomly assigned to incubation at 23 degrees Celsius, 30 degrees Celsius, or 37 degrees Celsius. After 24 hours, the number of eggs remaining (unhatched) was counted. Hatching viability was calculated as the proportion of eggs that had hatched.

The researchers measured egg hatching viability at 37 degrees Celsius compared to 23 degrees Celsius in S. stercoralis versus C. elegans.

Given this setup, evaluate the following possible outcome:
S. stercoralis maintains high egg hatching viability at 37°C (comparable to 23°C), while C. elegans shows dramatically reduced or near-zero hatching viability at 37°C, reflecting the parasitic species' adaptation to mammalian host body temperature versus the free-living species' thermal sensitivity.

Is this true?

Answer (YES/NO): YES